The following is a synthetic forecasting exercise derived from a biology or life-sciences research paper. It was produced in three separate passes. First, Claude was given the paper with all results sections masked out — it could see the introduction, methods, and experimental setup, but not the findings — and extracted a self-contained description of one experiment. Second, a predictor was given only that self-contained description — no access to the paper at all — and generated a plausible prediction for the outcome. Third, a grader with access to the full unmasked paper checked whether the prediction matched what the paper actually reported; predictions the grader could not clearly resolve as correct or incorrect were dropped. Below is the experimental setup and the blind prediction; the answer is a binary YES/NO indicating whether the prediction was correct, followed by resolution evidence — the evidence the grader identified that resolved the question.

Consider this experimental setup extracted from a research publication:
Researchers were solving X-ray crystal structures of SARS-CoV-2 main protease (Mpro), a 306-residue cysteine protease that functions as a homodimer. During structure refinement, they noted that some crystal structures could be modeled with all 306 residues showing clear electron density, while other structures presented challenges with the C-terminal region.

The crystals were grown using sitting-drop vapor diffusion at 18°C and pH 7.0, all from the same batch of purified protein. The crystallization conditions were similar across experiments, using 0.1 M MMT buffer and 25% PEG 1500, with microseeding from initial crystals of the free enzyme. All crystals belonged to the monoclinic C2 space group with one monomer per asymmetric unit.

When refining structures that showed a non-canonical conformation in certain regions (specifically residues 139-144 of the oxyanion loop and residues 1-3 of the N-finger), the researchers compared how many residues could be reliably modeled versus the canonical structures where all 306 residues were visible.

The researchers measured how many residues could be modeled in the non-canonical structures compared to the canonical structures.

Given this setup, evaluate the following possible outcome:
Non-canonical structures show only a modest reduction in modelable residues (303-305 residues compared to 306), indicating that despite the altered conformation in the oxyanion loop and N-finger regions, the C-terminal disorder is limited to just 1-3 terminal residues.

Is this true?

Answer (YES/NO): NO